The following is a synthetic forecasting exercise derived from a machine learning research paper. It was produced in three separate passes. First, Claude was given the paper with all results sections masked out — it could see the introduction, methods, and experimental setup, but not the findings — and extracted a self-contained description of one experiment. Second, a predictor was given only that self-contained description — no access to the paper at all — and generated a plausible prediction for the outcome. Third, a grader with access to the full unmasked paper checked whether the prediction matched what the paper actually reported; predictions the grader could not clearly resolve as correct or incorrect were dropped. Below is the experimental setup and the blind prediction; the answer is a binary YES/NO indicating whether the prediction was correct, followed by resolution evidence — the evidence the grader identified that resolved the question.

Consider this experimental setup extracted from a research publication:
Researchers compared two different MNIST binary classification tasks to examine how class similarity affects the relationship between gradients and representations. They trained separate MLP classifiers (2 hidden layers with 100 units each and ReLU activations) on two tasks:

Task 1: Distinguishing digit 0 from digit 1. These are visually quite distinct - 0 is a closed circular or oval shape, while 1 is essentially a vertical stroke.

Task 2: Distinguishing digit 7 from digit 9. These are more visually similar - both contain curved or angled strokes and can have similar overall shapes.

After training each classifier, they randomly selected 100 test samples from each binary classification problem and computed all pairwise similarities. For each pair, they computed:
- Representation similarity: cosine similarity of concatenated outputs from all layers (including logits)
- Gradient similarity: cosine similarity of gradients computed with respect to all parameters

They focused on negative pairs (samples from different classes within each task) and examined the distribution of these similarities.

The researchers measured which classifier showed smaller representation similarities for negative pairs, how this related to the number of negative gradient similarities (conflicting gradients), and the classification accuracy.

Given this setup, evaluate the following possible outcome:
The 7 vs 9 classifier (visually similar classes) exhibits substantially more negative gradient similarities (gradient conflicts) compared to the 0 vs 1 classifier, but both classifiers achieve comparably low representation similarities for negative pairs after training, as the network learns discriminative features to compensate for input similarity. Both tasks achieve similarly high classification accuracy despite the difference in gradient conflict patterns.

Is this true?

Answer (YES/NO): NO